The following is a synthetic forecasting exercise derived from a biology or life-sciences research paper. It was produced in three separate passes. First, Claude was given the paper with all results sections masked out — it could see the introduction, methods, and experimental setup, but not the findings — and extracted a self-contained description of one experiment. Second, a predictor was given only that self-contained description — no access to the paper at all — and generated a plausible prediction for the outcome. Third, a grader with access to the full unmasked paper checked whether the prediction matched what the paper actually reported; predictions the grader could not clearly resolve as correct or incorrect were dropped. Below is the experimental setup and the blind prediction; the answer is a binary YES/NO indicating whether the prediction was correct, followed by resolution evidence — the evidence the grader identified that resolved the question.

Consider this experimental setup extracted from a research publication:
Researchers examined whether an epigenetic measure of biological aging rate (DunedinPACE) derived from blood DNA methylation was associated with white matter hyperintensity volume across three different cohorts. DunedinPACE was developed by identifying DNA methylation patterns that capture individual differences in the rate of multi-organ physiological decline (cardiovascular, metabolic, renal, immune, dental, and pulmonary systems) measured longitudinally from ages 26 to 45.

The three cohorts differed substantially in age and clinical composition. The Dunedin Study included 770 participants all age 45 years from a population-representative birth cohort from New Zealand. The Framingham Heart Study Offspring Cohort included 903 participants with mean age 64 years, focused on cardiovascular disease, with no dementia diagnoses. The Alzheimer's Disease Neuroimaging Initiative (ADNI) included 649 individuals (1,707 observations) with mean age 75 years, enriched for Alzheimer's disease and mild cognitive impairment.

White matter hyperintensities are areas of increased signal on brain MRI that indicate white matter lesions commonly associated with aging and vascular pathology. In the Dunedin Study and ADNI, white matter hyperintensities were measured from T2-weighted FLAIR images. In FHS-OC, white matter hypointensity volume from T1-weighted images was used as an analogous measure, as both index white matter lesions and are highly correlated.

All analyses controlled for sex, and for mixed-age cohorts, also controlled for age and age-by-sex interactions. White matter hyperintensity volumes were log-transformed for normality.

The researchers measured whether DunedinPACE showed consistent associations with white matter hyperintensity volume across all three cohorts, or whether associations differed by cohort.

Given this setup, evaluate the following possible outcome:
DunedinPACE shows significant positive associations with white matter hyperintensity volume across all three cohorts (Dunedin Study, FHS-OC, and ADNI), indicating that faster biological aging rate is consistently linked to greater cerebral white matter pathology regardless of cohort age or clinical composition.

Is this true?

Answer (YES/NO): NO